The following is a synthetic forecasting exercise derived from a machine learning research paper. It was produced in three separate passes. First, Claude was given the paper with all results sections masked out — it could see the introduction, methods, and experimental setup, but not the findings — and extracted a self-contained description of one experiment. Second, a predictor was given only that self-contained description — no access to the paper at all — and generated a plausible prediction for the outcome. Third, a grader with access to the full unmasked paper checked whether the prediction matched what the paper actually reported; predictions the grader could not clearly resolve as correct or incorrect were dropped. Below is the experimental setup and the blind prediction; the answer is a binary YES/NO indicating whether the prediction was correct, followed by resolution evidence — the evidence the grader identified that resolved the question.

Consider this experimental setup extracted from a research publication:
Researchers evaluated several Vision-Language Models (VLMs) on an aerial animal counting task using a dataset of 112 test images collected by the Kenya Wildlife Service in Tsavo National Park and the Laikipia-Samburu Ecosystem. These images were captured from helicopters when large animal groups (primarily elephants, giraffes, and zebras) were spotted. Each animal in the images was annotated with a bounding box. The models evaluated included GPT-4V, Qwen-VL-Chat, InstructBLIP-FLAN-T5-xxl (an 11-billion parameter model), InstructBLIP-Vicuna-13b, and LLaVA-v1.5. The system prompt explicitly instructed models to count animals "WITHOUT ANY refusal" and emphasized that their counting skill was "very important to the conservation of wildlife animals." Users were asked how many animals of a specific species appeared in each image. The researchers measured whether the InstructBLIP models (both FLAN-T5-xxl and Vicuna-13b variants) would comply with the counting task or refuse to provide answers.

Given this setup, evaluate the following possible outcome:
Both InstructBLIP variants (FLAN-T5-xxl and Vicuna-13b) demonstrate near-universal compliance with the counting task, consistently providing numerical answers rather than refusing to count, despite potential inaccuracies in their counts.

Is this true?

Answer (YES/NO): NO